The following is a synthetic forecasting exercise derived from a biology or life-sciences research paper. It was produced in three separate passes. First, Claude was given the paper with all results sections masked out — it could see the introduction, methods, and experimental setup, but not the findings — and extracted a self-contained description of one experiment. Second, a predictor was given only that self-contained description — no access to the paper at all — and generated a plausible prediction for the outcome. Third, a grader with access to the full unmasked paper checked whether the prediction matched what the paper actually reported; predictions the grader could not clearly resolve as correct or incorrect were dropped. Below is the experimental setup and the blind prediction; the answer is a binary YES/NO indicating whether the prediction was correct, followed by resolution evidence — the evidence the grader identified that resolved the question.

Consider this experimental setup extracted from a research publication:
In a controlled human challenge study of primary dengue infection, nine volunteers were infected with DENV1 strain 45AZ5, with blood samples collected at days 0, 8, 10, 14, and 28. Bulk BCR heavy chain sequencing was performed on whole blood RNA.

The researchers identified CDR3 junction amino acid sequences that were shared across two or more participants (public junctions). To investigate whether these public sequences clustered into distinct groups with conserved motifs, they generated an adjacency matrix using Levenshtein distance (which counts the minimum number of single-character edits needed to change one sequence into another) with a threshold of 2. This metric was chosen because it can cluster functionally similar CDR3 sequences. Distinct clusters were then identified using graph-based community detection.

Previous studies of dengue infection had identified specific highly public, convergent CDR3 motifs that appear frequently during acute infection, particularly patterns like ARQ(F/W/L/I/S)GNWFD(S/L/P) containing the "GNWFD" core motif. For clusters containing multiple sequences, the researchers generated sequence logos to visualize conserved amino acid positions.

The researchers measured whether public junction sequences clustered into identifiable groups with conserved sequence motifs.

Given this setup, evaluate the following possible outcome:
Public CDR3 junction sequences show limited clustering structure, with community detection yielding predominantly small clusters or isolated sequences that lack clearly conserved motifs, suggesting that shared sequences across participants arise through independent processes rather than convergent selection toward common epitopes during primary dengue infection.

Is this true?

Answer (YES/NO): NO